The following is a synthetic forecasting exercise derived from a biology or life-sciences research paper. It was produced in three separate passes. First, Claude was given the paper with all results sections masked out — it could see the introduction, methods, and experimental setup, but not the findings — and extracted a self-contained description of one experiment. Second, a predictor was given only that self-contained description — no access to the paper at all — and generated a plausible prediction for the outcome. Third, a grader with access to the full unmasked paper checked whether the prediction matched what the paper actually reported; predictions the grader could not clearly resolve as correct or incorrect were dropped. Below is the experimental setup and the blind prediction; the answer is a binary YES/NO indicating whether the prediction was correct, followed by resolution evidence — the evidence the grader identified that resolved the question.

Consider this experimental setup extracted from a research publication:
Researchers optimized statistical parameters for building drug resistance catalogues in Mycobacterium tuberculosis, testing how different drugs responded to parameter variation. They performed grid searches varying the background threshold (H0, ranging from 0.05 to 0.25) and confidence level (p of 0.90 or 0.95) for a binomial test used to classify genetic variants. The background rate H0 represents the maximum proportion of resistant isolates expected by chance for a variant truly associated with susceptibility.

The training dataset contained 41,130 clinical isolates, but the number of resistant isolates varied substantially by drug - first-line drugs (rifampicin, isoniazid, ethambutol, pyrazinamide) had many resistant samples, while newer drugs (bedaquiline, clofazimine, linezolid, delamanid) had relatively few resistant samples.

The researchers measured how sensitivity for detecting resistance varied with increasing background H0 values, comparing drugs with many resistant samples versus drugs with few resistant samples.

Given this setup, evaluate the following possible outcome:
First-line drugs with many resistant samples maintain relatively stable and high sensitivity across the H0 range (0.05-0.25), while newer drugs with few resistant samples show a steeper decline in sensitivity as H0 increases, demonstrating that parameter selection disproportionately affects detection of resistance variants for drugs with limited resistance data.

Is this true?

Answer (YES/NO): YES